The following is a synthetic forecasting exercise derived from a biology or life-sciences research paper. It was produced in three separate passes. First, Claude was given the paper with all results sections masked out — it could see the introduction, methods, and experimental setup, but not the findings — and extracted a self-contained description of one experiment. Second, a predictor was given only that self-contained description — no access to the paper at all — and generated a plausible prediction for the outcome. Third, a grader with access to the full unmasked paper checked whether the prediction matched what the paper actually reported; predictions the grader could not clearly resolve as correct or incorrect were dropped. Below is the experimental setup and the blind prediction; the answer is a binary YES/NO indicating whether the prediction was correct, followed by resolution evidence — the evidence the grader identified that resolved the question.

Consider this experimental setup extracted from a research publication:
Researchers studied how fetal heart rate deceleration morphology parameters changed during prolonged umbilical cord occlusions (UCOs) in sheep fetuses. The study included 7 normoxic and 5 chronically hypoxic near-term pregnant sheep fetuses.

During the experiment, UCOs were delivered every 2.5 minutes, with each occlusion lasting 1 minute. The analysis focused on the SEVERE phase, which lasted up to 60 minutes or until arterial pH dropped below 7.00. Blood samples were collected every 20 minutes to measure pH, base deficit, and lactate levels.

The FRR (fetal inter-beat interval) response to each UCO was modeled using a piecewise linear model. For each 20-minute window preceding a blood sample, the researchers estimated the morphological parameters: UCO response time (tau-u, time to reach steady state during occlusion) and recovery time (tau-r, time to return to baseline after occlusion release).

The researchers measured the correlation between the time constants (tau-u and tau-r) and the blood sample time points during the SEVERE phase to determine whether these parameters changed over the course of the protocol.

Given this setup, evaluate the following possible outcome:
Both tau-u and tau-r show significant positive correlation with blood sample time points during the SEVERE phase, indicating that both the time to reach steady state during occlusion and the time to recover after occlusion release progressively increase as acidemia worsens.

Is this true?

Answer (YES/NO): NO